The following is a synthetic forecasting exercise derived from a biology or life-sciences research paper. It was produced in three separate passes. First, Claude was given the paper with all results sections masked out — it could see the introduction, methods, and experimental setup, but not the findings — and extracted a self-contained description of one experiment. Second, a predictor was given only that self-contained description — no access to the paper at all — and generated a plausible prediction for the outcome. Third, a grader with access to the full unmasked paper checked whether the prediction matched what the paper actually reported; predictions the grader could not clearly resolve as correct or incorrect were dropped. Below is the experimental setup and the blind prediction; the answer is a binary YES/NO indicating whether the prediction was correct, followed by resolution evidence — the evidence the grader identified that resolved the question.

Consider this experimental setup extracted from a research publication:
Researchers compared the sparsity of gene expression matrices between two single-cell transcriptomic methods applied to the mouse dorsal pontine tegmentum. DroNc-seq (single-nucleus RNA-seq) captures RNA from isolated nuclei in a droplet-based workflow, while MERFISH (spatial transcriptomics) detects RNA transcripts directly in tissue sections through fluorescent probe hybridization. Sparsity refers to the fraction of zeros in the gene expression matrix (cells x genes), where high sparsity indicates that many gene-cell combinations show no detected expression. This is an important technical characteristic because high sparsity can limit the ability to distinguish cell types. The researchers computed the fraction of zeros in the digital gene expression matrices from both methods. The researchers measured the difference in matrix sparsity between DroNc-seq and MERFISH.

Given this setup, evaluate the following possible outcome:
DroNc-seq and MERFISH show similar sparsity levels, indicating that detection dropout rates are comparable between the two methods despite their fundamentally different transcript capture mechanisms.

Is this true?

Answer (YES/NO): NO